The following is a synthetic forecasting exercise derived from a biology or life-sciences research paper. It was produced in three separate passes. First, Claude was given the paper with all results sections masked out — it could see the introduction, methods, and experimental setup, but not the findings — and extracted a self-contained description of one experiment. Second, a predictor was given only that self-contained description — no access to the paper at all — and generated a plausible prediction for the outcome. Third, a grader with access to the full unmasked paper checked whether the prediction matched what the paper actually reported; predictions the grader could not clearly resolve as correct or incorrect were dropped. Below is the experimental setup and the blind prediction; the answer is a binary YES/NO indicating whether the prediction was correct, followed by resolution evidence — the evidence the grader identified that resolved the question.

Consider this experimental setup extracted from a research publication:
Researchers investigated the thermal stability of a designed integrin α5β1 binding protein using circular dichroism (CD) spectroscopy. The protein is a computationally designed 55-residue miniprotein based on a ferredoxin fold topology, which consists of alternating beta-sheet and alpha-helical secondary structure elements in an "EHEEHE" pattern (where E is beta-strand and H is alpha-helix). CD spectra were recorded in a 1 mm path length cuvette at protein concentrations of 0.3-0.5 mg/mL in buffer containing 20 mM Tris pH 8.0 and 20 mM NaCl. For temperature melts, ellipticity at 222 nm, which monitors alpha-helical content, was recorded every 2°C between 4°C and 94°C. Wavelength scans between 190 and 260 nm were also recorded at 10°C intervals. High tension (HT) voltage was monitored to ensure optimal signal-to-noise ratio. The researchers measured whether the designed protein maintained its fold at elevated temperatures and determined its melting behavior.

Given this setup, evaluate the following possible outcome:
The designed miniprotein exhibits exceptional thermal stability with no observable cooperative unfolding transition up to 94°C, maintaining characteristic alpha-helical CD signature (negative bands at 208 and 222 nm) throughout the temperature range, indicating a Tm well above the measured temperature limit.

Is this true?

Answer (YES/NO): YES